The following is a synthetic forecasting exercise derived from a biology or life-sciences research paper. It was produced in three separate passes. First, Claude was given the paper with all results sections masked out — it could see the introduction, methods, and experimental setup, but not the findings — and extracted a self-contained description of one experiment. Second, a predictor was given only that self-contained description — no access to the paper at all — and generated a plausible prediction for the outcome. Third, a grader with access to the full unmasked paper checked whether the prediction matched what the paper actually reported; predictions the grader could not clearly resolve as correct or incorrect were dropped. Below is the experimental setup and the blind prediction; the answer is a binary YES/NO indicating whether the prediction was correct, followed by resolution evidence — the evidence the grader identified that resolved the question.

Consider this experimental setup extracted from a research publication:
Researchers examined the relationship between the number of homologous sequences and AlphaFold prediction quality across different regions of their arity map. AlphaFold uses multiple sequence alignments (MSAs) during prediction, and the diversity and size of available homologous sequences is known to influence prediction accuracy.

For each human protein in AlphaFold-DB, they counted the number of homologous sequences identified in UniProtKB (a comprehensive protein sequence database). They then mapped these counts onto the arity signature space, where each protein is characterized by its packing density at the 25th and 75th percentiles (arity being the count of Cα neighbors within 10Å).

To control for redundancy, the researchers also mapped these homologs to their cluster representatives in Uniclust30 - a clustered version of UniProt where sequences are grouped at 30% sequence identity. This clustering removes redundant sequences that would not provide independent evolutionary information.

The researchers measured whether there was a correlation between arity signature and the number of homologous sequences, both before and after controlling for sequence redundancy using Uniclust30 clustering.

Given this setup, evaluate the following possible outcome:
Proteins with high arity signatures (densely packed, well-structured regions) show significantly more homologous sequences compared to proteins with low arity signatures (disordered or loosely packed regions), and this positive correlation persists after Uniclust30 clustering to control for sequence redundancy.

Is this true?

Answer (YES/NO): NO